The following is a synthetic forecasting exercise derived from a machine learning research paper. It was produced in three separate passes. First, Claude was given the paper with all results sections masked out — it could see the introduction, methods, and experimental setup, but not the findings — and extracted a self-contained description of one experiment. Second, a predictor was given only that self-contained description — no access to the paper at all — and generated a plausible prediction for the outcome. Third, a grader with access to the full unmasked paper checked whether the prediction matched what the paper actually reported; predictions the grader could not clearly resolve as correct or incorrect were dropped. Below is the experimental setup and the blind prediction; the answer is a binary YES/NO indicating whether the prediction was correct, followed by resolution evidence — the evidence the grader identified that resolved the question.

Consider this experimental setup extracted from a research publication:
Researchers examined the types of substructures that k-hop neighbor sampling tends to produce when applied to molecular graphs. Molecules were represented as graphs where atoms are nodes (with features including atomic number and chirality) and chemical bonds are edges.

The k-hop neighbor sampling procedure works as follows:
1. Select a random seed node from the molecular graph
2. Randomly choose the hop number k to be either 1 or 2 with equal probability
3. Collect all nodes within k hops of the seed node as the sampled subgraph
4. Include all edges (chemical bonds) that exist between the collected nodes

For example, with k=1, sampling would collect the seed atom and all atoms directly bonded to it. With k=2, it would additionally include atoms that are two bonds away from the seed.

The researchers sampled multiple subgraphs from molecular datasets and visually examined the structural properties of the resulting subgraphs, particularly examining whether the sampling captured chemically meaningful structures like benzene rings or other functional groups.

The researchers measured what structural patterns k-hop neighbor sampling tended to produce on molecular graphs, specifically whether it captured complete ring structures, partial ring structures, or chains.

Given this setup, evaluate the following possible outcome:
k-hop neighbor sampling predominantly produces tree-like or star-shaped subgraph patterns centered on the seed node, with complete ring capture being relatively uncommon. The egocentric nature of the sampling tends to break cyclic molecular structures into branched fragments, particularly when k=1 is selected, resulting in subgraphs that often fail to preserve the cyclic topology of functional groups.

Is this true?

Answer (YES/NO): NO